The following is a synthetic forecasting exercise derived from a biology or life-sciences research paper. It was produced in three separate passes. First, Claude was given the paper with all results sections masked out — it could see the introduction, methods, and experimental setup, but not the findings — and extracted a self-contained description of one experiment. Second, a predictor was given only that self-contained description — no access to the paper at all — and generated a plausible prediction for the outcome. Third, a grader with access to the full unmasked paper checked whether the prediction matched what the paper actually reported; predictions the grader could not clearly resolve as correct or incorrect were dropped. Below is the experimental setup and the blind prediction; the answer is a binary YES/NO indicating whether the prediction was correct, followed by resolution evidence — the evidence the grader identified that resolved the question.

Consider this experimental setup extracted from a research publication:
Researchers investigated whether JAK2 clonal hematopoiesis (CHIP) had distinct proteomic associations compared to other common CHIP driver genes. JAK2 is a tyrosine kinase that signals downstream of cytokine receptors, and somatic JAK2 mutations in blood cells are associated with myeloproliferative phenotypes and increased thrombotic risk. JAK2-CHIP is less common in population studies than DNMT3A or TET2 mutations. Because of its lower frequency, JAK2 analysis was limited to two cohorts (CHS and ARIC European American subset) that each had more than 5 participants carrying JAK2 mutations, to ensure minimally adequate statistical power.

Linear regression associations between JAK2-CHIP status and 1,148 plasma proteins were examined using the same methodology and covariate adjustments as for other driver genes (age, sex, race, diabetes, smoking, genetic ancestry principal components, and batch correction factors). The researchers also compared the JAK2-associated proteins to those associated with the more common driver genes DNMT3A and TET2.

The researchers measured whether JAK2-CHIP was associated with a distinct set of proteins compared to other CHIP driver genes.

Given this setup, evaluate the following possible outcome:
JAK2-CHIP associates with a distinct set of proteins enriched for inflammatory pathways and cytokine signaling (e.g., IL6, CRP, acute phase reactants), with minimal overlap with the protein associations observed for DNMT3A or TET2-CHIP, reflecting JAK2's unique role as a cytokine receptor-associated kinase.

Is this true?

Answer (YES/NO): NO